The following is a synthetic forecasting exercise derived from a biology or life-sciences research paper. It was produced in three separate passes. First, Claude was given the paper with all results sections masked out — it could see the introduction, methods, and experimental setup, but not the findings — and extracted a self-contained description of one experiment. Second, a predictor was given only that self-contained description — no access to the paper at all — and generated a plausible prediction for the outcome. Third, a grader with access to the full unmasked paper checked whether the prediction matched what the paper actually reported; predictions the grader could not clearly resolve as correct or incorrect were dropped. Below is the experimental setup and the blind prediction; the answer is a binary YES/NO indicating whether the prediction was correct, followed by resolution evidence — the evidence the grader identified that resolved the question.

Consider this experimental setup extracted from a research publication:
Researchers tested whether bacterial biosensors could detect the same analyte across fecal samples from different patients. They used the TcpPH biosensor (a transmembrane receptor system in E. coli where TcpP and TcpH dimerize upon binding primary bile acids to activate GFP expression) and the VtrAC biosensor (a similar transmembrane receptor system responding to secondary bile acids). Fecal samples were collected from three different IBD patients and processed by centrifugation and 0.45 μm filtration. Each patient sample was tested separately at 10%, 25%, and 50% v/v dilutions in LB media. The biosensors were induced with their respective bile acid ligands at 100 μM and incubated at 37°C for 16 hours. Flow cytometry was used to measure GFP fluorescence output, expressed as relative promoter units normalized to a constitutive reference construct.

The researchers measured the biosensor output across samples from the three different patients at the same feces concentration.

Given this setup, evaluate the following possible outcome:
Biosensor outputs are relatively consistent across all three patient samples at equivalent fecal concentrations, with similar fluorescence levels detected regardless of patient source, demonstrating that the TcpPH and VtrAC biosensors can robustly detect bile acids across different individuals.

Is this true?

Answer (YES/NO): NO